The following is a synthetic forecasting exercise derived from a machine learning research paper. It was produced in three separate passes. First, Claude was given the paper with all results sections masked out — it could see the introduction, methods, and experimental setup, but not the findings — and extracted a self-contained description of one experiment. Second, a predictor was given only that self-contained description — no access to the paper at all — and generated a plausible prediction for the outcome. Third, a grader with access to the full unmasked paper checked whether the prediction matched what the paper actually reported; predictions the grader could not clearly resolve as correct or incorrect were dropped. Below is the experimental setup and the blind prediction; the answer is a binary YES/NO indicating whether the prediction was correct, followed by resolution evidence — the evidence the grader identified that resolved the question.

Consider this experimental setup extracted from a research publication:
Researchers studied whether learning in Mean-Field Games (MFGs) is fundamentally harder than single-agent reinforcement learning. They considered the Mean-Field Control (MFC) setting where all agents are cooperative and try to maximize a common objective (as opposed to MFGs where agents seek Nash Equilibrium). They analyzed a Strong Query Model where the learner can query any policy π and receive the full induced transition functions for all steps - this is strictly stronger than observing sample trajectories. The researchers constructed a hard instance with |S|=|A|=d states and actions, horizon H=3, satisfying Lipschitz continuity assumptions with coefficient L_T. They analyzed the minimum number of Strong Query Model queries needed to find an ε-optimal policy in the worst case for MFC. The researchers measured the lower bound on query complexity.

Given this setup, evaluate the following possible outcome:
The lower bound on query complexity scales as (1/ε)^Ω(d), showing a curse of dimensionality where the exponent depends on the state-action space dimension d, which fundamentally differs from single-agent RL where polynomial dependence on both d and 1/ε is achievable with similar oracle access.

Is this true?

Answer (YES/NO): YES